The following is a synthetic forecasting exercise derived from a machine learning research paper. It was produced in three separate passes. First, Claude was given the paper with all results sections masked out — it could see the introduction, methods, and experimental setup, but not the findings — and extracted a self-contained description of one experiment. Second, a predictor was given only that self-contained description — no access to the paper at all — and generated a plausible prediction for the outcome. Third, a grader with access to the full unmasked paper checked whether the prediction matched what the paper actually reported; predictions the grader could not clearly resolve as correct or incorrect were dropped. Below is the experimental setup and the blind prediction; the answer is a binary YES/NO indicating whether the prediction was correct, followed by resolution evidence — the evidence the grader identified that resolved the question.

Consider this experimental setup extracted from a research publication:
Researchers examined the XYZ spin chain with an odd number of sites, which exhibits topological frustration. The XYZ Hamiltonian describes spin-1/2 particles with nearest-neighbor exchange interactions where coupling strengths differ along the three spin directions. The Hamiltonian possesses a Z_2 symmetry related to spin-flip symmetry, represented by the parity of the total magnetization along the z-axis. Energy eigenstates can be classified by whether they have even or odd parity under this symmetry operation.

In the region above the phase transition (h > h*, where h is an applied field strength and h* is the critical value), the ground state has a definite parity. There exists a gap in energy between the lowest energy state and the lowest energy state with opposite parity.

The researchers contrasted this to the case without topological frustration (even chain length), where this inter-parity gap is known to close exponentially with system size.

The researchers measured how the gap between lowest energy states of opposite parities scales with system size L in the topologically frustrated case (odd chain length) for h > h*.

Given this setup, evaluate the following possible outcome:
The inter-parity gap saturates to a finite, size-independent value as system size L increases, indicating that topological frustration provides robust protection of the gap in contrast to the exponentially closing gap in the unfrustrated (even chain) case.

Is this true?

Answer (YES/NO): NO